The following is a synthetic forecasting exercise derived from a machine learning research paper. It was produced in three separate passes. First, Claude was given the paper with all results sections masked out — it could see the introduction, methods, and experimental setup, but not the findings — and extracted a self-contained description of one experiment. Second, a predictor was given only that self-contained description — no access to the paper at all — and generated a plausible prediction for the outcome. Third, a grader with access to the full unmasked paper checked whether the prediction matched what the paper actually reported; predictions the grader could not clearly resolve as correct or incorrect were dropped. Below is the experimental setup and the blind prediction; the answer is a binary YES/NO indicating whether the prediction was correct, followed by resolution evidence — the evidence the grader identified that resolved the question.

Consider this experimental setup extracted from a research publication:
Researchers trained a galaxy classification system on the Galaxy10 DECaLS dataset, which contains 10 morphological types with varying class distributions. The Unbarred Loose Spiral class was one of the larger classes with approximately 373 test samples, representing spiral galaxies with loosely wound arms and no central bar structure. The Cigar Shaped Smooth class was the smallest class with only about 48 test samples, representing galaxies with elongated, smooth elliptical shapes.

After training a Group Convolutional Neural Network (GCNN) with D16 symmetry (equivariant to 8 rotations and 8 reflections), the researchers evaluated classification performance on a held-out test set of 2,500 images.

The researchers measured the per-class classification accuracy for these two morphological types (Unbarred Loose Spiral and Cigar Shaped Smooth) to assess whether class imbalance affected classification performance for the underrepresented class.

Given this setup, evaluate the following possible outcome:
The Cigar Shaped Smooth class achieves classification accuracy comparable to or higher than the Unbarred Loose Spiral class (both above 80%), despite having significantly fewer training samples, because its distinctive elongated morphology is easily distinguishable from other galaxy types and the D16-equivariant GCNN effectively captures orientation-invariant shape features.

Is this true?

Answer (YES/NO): NO